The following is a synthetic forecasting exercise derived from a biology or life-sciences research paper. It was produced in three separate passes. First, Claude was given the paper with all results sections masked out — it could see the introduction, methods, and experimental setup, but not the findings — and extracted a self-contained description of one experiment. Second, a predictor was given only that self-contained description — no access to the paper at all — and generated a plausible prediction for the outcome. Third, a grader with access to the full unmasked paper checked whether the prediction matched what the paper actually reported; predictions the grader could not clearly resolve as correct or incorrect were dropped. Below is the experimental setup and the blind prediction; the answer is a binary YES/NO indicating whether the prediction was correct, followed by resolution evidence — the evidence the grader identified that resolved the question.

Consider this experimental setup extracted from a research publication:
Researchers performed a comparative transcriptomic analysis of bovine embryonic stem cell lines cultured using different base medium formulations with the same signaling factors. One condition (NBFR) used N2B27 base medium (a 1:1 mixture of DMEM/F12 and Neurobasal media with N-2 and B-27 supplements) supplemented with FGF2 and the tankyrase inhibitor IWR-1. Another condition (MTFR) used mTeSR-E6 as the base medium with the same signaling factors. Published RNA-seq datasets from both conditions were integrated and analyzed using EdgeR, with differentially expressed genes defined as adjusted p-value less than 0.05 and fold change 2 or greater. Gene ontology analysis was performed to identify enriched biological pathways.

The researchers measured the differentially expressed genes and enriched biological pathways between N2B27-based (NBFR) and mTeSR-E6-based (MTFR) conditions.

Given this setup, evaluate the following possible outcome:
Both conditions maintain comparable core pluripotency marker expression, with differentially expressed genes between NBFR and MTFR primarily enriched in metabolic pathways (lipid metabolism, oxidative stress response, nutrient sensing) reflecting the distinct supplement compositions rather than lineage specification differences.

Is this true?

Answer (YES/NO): NO